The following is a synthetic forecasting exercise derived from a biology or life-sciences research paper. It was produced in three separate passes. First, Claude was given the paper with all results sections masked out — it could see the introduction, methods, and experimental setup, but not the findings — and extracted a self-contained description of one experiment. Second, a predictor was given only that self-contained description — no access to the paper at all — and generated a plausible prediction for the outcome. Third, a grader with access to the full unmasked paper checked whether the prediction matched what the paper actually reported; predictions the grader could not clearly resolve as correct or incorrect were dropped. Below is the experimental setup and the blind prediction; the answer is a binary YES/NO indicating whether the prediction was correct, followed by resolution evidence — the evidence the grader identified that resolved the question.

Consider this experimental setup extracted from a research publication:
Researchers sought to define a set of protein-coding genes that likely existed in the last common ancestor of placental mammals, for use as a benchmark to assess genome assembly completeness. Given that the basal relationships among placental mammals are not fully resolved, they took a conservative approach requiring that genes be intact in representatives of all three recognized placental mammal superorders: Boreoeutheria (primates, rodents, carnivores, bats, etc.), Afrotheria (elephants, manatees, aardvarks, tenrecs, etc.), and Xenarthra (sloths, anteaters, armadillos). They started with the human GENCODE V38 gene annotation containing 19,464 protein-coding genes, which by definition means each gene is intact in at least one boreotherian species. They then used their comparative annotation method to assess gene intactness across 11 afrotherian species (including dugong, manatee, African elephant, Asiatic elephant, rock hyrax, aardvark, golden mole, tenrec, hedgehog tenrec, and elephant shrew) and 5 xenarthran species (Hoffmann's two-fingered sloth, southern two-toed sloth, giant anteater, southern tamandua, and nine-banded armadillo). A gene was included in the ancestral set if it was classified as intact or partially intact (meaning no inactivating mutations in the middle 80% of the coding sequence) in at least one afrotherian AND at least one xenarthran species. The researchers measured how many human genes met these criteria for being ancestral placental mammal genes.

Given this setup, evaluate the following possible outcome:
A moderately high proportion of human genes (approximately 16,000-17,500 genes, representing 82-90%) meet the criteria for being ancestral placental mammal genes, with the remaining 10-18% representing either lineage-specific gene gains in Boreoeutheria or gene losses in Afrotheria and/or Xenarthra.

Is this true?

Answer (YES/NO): NO